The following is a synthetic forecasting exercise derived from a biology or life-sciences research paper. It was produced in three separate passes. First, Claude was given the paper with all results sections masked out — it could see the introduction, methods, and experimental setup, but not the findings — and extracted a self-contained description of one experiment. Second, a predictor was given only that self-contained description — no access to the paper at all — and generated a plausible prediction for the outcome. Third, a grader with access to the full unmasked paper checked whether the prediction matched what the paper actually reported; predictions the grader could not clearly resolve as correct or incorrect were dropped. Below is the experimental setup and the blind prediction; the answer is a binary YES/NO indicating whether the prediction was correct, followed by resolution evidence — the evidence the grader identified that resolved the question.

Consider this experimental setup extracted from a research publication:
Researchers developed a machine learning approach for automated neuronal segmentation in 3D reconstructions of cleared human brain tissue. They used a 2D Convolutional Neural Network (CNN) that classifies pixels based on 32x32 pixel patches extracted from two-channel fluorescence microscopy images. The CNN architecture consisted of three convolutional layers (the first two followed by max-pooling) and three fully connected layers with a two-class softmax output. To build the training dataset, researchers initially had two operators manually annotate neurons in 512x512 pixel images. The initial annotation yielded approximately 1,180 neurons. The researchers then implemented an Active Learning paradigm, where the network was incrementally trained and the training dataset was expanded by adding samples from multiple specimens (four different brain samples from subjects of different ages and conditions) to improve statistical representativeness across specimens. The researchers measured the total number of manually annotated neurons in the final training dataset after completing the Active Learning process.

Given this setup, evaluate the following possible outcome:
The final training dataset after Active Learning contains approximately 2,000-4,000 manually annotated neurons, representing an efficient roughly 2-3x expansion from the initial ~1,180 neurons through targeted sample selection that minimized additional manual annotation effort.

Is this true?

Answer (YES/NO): NO